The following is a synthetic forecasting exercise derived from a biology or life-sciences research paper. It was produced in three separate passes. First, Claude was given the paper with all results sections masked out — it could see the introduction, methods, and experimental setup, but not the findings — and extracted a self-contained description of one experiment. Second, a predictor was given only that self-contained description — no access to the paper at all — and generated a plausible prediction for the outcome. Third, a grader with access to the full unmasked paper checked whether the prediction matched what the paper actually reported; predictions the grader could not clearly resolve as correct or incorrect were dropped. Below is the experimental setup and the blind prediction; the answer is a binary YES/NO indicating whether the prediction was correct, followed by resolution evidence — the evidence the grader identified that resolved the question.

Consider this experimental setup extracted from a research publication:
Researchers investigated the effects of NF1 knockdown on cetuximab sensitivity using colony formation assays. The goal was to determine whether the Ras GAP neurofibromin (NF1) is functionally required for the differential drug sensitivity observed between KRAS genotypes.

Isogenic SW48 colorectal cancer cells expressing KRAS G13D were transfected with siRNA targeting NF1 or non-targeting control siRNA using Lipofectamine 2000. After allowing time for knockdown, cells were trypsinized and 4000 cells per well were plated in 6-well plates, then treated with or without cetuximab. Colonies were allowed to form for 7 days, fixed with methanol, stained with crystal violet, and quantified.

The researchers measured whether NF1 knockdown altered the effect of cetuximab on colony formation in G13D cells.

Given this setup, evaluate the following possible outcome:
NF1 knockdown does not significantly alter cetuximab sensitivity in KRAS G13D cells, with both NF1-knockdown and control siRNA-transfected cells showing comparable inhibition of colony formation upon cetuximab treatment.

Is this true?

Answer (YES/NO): NO